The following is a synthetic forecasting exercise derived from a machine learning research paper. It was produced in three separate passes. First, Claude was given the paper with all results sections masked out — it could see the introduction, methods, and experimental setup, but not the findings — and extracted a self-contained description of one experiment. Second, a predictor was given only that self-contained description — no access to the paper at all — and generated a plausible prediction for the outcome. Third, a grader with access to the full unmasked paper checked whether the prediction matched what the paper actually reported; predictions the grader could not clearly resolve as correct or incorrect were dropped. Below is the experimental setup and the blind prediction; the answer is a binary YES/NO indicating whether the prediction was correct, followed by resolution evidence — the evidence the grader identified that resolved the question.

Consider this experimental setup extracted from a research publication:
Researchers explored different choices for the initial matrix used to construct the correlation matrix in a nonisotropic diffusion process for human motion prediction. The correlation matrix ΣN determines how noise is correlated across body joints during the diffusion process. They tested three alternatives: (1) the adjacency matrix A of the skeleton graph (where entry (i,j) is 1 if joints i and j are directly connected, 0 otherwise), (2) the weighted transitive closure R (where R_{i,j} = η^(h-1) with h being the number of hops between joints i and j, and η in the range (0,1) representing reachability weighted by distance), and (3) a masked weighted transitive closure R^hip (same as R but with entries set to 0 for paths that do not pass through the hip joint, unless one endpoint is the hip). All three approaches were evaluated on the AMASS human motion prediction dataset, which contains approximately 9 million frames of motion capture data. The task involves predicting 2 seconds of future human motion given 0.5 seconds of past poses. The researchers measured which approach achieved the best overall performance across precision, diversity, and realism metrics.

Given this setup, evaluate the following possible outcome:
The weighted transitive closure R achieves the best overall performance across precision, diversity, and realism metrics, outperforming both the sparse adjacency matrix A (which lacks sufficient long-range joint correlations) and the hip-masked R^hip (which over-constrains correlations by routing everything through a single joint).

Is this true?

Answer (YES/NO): NO